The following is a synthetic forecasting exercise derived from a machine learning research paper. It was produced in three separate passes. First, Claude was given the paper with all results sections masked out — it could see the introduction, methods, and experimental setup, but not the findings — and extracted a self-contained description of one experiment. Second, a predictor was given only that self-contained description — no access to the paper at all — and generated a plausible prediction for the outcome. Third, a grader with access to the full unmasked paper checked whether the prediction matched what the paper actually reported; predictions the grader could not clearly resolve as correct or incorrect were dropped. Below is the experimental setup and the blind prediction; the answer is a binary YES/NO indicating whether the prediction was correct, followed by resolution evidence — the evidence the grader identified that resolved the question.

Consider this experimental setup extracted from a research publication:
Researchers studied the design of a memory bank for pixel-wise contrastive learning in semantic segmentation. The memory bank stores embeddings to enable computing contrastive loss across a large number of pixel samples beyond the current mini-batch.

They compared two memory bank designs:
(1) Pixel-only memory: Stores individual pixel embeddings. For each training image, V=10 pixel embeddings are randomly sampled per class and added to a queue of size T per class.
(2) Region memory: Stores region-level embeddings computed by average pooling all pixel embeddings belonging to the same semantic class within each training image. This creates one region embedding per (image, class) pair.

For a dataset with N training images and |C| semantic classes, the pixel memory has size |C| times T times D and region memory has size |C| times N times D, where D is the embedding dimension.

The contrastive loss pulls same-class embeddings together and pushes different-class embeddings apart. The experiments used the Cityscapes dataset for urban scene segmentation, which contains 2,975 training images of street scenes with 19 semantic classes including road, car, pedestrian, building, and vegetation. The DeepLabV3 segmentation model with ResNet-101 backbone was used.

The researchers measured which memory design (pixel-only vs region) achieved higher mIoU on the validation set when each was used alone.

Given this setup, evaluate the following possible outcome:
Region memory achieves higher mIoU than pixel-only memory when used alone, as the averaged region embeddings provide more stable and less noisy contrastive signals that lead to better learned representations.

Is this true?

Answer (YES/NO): NO